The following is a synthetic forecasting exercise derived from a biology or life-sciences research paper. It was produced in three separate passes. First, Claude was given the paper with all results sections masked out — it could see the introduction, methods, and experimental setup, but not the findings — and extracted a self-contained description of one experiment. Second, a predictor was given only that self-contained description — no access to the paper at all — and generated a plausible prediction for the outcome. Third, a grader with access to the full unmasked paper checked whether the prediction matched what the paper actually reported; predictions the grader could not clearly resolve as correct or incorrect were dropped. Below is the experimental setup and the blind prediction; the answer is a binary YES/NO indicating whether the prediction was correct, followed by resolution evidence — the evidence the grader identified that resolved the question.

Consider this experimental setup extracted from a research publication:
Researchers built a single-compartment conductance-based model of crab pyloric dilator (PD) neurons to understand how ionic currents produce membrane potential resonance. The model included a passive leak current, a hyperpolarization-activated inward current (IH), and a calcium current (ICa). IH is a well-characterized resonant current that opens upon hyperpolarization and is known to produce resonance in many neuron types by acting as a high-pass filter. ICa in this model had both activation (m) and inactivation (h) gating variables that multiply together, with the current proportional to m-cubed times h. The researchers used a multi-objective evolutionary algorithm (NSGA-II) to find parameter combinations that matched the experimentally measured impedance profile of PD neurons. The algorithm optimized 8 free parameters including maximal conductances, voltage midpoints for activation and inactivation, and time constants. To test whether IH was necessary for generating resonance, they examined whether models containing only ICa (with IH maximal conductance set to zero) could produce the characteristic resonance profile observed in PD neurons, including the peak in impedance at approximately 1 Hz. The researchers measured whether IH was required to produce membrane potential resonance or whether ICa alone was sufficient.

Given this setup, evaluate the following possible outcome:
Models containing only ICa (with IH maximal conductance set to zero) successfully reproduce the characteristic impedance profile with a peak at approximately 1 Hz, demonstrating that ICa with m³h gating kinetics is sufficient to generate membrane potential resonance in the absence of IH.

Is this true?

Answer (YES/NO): YES